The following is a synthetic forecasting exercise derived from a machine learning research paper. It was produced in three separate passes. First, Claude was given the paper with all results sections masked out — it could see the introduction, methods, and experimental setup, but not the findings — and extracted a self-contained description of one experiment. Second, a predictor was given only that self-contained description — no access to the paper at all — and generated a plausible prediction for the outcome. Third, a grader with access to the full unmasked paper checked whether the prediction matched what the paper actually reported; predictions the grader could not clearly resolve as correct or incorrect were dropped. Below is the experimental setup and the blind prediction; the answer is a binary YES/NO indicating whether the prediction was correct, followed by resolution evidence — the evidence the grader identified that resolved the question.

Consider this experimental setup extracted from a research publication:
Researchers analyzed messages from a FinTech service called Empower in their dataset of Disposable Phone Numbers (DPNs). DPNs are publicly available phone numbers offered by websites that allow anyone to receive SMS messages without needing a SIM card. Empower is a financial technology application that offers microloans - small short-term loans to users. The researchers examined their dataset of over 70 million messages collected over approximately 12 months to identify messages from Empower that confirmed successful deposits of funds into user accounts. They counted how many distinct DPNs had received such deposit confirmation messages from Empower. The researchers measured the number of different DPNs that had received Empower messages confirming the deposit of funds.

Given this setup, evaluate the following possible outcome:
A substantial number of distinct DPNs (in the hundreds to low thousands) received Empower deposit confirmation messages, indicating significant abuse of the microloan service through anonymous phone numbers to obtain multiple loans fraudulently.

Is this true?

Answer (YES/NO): NO